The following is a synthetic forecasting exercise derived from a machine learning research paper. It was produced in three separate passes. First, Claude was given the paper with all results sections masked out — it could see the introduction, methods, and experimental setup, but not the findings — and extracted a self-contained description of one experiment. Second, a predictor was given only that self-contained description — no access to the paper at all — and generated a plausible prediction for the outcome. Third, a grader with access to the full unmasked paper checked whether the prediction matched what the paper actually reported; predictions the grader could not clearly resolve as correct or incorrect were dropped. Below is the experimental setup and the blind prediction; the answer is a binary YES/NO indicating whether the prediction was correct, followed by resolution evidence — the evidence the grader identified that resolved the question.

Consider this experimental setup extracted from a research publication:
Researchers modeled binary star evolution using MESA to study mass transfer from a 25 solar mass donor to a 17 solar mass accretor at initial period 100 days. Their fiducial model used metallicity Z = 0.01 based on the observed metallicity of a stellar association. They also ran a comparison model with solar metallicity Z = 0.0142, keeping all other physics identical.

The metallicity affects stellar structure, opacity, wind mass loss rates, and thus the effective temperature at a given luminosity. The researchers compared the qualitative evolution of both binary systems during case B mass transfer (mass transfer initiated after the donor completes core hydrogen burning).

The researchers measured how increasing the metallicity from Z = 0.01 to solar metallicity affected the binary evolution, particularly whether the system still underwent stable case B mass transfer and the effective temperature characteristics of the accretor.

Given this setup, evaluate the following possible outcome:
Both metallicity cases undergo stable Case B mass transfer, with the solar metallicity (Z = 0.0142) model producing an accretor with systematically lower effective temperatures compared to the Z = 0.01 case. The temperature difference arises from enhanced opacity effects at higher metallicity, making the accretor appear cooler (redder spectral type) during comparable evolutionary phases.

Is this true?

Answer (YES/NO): YES